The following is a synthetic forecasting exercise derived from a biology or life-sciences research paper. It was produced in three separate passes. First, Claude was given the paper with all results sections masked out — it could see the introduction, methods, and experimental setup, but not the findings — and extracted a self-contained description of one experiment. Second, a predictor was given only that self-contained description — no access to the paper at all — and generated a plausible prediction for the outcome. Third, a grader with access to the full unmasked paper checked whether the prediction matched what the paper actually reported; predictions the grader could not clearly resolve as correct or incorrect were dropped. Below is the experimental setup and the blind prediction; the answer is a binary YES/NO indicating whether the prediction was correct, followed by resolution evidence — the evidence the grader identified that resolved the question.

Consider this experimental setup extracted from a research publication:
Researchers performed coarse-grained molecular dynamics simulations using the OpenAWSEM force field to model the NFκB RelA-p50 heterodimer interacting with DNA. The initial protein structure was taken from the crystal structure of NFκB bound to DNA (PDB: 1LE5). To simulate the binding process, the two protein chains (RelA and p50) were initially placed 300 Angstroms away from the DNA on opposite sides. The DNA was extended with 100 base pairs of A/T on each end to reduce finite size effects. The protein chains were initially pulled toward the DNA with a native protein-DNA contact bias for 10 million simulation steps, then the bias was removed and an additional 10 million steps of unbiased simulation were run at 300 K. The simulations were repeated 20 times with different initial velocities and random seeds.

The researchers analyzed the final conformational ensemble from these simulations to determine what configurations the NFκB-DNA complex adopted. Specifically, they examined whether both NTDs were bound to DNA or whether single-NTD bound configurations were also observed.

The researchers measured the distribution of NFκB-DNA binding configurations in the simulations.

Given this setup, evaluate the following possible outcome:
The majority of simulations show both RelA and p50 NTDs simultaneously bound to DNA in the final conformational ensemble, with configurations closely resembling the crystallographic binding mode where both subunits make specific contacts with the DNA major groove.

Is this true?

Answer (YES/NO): NO